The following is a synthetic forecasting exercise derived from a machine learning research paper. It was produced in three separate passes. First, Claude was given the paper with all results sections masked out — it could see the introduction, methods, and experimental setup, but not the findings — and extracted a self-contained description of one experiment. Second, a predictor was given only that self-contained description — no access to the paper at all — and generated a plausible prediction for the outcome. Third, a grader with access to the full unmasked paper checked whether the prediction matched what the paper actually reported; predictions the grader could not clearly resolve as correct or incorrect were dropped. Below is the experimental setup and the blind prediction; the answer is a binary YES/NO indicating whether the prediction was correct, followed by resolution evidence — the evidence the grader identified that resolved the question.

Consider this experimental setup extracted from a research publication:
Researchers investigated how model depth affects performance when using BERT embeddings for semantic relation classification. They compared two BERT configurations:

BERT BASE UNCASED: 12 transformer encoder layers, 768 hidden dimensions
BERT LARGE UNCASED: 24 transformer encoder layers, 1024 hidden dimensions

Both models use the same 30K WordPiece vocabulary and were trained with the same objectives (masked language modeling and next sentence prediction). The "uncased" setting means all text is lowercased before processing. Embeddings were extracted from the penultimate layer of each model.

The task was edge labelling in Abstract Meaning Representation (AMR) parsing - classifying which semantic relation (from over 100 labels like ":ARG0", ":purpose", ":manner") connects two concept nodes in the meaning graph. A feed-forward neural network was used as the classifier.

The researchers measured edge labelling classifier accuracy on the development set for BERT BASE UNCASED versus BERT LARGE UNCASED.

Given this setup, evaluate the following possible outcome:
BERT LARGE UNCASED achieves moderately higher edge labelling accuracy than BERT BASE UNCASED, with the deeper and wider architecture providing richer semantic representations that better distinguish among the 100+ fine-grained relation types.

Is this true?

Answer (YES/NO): YES